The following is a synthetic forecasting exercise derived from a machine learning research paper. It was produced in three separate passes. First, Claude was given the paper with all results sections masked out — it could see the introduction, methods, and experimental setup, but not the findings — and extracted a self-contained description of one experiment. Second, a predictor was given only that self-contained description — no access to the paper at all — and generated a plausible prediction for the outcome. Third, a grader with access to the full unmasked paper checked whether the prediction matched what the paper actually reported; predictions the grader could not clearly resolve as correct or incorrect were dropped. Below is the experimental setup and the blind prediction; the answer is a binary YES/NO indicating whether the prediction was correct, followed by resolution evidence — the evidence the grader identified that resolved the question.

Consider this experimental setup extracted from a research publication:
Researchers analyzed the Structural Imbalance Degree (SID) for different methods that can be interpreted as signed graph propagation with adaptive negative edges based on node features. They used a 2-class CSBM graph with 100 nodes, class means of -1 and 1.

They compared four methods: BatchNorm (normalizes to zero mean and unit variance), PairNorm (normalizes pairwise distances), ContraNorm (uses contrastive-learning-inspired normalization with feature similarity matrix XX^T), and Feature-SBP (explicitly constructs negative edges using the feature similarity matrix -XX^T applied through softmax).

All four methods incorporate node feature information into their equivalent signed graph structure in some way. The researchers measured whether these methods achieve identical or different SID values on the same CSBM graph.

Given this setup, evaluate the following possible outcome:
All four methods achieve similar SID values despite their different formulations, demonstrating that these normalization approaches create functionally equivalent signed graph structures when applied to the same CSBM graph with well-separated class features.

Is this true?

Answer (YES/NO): YES